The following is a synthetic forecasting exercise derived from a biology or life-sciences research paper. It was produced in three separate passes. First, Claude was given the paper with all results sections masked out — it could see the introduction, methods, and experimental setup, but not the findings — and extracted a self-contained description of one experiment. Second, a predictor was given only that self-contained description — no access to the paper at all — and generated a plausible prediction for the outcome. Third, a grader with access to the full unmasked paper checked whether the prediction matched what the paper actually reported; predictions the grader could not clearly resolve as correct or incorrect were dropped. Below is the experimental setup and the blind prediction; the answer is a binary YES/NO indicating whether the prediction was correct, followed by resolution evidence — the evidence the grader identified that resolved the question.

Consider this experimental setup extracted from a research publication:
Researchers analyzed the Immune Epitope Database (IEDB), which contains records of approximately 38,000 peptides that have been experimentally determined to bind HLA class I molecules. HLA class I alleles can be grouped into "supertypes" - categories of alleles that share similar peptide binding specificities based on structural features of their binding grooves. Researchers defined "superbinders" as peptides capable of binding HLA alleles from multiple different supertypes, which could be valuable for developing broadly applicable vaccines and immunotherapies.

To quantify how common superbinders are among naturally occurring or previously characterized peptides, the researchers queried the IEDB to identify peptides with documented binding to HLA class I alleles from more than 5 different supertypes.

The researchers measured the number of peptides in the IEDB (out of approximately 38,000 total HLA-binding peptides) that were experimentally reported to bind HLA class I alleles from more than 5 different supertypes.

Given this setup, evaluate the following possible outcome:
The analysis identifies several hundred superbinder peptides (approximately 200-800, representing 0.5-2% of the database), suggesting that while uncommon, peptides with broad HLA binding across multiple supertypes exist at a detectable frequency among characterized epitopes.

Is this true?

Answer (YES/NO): NO